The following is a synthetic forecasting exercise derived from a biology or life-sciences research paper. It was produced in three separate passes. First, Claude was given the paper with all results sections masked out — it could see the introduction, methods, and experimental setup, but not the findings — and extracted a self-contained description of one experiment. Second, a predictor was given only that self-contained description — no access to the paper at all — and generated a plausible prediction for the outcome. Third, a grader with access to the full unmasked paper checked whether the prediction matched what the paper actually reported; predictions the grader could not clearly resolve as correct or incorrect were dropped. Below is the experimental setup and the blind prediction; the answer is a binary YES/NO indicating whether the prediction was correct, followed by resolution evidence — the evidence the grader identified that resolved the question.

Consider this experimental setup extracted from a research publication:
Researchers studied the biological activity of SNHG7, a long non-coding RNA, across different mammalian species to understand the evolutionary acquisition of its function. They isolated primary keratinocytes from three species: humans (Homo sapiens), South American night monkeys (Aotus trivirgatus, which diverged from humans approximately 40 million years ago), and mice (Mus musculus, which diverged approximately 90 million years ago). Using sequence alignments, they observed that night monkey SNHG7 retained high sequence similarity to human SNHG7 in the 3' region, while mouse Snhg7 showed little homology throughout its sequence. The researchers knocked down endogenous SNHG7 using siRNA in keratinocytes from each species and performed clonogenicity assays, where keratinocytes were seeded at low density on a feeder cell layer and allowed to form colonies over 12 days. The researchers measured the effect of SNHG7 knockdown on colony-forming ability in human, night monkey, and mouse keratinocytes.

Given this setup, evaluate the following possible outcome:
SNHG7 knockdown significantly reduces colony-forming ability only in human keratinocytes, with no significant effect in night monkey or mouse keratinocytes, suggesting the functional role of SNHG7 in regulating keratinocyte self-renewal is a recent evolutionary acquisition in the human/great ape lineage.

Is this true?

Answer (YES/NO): YES